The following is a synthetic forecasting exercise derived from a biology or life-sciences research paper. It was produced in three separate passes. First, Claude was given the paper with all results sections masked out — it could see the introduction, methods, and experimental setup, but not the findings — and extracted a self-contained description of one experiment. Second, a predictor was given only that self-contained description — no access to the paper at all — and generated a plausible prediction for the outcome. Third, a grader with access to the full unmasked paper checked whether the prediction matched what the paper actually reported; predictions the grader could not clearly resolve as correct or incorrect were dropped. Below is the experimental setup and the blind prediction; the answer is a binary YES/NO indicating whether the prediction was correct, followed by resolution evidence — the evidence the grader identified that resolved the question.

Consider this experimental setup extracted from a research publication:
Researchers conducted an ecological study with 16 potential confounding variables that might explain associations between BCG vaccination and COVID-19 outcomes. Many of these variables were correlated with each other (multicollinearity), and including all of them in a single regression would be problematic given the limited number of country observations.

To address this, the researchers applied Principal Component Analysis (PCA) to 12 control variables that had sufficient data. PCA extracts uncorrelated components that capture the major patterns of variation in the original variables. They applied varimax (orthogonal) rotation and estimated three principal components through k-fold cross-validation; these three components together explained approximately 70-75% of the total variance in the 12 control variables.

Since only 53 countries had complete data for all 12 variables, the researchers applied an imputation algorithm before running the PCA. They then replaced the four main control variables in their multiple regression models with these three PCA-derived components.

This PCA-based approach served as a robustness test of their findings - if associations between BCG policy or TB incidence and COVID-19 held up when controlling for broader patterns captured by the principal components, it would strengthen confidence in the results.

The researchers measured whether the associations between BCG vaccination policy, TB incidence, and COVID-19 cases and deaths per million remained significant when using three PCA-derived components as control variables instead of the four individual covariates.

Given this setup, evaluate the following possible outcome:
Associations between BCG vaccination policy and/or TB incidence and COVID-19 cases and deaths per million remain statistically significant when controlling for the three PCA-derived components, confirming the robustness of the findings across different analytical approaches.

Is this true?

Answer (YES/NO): YES